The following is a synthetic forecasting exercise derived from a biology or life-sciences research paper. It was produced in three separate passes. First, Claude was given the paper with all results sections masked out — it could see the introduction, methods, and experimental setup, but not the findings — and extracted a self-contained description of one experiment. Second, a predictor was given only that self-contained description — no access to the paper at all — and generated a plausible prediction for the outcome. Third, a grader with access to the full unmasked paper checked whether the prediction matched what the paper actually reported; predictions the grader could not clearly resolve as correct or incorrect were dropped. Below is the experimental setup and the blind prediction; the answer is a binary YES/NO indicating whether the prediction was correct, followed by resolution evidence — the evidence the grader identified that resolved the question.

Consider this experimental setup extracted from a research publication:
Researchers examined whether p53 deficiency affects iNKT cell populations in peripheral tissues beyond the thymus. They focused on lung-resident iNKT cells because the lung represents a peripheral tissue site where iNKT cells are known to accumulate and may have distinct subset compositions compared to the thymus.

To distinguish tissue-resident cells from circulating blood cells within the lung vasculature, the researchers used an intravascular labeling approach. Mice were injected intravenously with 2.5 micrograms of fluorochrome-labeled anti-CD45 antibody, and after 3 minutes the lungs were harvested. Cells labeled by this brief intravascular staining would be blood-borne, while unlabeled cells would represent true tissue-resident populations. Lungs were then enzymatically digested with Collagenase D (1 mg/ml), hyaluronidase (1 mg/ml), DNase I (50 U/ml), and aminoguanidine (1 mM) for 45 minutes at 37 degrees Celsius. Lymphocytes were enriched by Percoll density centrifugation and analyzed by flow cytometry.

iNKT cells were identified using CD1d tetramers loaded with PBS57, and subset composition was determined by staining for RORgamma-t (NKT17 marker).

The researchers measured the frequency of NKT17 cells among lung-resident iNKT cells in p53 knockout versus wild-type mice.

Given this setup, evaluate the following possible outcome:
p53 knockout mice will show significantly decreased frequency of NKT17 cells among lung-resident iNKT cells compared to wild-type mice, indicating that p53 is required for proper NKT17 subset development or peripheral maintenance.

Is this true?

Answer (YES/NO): NO